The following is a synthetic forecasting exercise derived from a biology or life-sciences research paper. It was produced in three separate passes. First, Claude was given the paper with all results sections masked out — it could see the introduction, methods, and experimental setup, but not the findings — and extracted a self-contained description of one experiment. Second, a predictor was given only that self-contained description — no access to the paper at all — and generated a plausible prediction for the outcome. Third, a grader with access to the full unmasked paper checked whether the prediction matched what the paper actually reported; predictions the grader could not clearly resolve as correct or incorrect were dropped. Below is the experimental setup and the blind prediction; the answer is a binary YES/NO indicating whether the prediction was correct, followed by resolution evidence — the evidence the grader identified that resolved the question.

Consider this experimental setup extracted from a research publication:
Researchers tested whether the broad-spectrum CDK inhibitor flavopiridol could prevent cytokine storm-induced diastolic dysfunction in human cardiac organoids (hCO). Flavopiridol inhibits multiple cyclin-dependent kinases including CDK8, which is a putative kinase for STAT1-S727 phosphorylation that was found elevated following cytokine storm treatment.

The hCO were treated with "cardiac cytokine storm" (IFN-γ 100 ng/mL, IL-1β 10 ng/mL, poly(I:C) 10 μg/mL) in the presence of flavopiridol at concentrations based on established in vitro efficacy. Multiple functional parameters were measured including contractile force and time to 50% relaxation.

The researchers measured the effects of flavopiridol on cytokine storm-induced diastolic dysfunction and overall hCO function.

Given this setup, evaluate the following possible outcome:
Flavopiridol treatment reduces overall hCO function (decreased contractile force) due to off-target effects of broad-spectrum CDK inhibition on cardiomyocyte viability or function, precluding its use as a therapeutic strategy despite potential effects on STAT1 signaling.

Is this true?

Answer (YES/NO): YES